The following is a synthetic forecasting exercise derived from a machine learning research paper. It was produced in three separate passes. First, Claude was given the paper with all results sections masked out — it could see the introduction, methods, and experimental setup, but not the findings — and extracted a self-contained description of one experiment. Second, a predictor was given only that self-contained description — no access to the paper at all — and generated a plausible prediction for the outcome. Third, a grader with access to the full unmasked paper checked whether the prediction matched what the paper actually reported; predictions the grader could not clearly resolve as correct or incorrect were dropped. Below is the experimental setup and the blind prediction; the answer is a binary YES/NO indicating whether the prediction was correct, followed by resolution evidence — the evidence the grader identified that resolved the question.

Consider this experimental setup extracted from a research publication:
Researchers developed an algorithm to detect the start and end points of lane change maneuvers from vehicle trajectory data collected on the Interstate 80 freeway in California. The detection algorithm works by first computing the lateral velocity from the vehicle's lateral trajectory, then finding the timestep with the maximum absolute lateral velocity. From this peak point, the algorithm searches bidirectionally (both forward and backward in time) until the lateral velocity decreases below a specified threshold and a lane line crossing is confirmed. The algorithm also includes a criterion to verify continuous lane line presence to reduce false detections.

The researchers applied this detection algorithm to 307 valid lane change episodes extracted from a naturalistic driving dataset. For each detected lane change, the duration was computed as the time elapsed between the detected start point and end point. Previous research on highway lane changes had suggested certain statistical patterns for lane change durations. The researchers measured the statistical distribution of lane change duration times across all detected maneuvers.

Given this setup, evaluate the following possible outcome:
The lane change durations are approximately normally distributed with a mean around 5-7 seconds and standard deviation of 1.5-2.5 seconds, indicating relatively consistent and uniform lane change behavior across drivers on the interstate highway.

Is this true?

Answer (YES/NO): NO